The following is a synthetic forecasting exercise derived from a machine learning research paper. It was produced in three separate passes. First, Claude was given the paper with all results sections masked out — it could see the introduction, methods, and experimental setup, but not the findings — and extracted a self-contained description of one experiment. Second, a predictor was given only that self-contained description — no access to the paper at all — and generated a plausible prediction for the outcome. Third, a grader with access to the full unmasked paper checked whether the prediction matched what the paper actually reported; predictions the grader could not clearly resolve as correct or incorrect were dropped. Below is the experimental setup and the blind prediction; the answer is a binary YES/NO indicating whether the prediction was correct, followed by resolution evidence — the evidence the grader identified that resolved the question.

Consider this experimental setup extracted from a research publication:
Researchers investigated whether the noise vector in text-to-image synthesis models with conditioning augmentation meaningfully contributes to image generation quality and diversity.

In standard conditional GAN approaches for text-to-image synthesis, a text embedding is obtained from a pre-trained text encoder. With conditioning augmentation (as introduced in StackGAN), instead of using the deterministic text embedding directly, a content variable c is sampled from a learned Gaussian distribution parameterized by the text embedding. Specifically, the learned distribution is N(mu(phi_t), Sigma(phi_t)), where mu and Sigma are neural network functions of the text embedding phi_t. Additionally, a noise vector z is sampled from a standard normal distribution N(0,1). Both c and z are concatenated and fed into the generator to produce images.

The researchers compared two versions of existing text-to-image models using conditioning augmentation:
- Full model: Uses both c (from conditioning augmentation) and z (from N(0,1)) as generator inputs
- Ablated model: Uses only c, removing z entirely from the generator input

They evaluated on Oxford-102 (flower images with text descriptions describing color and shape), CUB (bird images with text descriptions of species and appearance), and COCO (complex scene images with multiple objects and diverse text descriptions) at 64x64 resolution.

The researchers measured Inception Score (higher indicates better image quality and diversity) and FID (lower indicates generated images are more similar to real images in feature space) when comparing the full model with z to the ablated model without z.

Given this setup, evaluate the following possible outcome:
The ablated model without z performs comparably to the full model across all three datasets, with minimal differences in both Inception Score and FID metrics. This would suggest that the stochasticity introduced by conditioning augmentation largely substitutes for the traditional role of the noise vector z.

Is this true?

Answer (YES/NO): YES